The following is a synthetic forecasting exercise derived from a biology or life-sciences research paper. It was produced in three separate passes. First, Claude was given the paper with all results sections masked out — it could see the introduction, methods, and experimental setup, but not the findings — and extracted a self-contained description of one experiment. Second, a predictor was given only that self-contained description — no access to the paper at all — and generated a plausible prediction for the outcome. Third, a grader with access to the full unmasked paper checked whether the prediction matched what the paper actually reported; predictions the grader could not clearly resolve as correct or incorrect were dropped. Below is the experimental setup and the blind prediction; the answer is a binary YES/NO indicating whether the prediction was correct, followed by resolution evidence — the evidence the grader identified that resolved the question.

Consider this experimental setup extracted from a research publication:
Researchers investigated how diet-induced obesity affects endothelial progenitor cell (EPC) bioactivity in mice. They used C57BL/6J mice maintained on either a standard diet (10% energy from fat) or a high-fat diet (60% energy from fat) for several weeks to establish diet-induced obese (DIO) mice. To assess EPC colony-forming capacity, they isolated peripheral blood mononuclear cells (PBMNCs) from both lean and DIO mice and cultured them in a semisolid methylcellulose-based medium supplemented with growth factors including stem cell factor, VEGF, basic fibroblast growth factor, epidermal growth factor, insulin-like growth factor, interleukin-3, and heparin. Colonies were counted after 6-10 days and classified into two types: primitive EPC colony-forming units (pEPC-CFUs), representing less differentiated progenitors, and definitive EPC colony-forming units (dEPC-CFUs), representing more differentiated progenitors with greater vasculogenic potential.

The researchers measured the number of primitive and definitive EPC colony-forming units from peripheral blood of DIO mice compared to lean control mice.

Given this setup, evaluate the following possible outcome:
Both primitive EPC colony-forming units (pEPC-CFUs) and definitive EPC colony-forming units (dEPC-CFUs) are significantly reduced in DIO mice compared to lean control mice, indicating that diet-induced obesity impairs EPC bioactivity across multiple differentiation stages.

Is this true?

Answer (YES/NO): NO